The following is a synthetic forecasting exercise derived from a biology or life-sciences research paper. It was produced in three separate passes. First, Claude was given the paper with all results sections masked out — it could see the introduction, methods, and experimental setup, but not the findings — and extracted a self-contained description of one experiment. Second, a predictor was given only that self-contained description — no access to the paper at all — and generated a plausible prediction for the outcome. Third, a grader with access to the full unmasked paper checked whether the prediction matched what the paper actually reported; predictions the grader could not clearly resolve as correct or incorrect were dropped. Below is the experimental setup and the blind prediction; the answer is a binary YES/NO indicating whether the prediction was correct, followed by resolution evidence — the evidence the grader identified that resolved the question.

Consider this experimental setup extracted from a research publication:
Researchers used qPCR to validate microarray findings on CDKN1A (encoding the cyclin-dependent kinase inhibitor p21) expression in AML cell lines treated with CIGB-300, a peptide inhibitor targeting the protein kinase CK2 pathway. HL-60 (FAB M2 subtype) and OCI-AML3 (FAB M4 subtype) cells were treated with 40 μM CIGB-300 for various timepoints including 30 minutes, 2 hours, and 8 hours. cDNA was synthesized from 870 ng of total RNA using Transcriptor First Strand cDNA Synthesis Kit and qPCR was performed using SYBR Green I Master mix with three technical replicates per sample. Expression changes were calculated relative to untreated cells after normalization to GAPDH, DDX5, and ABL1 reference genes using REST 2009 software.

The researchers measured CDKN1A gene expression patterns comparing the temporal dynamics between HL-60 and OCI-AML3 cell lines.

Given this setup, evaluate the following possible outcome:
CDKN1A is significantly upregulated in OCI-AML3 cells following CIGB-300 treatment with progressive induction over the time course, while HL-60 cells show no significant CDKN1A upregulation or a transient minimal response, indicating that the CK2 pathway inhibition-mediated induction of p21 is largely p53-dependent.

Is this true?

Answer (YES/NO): NO